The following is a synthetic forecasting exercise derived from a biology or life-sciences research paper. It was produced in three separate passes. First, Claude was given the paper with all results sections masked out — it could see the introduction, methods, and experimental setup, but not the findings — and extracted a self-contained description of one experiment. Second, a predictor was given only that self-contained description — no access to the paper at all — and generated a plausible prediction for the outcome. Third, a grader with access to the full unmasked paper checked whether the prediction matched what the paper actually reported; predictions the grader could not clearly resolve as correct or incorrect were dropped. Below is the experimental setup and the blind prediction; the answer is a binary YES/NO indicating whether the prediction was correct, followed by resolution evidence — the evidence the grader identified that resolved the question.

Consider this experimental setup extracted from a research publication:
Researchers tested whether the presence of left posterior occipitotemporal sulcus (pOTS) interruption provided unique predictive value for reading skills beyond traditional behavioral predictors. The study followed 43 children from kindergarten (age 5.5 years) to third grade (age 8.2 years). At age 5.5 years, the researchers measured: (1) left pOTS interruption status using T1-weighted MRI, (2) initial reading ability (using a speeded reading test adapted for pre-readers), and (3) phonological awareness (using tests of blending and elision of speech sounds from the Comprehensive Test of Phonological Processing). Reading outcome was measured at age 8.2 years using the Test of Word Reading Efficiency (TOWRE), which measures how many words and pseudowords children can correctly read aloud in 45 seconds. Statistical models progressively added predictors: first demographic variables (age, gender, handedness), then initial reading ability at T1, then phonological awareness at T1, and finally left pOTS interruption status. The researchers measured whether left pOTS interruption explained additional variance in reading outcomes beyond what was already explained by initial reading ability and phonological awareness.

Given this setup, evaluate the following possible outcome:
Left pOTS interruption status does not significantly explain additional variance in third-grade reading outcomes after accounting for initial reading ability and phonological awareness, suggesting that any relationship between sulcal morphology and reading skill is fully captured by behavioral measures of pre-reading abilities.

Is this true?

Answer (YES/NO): NO